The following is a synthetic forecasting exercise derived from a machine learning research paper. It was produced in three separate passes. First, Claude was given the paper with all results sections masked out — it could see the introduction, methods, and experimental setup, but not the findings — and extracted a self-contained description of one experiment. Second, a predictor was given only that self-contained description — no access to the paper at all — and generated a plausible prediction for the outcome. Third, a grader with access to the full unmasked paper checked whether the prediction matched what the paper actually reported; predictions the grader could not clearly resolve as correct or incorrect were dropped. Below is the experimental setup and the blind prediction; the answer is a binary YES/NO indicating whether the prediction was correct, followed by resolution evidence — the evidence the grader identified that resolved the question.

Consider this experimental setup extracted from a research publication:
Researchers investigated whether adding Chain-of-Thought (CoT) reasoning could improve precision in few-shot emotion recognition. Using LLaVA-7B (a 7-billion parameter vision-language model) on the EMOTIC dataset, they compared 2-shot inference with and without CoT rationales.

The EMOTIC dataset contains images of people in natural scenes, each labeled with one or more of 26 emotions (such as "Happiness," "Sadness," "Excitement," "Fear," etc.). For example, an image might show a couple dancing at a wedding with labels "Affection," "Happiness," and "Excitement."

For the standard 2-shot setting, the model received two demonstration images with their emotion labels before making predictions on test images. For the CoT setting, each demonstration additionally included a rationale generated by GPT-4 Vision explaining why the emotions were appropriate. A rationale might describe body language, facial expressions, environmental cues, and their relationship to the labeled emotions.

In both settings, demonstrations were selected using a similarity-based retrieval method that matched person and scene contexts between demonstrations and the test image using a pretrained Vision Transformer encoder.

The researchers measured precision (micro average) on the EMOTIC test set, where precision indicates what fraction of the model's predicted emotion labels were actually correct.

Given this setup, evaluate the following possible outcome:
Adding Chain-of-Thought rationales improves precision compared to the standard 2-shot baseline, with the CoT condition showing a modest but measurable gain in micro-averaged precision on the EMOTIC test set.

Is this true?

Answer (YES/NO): NO